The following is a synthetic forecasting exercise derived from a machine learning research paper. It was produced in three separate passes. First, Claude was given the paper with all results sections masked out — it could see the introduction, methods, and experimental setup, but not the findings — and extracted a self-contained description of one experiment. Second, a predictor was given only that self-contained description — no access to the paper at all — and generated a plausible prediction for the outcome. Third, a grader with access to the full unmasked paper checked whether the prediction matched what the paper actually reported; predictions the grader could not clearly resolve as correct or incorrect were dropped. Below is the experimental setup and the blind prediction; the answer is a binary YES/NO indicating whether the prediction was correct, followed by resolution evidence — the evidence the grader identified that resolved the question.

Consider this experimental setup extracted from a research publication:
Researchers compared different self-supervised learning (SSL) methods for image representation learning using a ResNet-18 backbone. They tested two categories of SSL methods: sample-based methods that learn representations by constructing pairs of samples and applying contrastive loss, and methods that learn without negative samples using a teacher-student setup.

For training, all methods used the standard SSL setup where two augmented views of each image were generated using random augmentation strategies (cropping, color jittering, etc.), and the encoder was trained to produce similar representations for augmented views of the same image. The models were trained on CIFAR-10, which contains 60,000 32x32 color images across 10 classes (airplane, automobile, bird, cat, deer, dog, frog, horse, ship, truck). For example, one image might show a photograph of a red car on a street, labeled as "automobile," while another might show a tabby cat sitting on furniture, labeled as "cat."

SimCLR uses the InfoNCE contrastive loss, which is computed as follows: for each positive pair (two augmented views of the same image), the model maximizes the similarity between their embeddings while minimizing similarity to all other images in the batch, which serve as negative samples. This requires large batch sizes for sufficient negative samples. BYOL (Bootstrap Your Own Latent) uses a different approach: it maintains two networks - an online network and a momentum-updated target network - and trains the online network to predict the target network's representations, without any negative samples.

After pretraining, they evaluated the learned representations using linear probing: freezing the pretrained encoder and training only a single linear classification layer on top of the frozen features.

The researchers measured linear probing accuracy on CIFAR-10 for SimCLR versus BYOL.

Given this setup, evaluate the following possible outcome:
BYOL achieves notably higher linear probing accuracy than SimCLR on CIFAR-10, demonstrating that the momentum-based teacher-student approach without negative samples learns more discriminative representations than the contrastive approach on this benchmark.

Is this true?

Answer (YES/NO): NO